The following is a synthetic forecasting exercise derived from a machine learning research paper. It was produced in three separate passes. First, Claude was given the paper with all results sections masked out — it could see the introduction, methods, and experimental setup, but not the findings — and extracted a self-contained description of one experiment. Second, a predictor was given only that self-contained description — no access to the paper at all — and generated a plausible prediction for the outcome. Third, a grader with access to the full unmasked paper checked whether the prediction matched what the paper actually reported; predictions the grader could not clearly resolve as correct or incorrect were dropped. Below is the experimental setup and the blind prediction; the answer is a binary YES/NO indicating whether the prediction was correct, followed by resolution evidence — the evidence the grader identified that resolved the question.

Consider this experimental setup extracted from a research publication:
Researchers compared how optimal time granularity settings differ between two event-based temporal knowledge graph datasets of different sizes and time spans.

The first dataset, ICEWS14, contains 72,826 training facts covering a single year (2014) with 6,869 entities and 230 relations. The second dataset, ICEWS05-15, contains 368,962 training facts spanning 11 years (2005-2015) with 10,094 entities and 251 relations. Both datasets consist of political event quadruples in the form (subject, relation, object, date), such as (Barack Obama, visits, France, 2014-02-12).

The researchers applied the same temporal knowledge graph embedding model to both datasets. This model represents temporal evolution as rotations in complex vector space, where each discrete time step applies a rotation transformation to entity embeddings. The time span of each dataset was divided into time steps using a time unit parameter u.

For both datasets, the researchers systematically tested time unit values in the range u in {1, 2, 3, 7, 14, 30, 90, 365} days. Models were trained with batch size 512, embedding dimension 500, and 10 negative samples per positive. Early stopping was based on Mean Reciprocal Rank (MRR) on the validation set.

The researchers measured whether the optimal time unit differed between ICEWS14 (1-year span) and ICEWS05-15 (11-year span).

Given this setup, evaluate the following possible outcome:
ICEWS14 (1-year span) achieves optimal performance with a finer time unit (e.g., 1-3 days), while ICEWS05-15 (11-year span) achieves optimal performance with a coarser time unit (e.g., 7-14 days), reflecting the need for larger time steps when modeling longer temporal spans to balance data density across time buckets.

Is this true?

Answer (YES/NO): NO